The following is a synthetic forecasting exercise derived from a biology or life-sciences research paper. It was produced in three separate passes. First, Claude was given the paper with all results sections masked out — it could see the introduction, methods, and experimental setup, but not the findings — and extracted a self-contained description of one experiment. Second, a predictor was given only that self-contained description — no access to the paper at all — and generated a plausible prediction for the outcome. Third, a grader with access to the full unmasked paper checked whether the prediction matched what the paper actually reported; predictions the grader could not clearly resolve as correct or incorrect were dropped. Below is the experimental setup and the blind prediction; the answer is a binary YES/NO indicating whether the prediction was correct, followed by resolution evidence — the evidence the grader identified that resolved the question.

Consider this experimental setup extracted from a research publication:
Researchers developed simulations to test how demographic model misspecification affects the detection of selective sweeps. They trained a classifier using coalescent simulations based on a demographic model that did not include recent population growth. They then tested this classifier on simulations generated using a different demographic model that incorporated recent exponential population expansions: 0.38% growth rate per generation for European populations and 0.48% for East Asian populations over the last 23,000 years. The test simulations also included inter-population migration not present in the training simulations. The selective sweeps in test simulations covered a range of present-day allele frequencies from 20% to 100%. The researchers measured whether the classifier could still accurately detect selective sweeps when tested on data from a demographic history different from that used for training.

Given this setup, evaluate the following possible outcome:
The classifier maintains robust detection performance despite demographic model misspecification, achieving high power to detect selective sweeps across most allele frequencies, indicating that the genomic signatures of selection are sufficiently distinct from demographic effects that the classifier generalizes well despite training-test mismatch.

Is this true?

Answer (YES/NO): YES